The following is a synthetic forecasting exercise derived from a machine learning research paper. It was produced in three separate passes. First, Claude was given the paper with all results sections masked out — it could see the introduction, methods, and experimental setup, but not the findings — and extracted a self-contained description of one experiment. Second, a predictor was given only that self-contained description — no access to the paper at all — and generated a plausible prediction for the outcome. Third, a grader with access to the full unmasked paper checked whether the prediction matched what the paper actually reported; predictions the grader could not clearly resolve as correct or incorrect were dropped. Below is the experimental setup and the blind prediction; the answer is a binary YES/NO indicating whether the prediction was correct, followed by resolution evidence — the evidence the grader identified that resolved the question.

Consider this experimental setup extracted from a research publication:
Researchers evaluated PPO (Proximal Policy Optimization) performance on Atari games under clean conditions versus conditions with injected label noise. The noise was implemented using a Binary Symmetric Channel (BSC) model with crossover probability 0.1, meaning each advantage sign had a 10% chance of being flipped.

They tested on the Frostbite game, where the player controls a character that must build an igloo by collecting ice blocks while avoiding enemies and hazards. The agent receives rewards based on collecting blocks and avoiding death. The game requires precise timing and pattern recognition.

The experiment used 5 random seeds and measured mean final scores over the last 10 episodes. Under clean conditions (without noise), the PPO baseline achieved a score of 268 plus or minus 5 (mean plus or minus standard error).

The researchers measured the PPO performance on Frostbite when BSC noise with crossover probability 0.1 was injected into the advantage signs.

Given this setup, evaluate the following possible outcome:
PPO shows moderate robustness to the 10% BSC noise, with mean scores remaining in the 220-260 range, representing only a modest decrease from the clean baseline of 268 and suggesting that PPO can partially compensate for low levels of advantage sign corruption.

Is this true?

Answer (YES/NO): NO